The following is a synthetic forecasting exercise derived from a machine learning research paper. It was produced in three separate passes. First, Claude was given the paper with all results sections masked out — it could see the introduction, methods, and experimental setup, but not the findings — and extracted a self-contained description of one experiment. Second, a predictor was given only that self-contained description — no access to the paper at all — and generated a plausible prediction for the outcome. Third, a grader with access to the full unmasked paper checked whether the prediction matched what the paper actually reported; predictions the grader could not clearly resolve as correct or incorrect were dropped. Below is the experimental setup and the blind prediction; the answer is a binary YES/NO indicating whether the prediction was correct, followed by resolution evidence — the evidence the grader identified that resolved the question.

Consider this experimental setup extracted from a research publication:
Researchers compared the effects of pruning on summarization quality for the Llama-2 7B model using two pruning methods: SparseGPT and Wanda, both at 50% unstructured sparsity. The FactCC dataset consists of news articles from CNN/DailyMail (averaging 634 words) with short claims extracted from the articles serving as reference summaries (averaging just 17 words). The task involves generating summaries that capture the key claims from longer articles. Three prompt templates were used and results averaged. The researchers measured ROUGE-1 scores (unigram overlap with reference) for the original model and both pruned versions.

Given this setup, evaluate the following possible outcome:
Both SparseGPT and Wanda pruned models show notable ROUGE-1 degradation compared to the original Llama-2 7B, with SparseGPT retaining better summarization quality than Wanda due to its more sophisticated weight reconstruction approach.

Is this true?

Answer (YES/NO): YES